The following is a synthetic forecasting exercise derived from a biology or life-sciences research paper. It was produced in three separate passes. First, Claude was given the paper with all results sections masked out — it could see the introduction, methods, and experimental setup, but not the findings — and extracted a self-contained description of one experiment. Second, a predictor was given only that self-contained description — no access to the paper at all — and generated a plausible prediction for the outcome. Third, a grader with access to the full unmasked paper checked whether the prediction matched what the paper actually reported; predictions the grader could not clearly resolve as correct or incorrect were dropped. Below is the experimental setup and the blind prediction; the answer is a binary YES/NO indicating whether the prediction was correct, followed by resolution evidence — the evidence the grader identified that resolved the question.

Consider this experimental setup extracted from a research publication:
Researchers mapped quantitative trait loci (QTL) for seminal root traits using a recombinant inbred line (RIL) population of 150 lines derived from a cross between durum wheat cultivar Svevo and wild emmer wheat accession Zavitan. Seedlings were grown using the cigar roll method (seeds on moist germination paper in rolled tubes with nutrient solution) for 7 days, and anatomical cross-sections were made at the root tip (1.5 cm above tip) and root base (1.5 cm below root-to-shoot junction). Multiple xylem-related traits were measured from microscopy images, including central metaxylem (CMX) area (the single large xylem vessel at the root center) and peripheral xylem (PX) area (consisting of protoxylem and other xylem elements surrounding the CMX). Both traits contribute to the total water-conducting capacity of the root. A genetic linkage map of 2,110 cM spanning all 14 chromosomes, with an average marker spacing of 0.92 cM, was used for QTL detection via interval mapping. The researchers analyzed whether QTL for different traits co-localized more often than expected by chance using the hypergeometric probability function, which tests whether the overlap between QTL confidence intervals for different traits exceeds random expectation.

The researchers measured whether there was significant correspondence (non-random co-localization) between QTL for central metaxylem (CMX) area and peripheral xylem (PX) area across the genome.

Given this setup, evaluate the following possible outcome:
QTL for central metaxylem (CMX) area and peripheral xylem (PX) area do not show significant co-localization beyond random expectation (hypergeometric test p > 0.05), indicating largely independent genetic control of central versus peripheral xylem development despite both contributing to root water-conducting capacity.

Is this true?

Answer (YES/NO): YES